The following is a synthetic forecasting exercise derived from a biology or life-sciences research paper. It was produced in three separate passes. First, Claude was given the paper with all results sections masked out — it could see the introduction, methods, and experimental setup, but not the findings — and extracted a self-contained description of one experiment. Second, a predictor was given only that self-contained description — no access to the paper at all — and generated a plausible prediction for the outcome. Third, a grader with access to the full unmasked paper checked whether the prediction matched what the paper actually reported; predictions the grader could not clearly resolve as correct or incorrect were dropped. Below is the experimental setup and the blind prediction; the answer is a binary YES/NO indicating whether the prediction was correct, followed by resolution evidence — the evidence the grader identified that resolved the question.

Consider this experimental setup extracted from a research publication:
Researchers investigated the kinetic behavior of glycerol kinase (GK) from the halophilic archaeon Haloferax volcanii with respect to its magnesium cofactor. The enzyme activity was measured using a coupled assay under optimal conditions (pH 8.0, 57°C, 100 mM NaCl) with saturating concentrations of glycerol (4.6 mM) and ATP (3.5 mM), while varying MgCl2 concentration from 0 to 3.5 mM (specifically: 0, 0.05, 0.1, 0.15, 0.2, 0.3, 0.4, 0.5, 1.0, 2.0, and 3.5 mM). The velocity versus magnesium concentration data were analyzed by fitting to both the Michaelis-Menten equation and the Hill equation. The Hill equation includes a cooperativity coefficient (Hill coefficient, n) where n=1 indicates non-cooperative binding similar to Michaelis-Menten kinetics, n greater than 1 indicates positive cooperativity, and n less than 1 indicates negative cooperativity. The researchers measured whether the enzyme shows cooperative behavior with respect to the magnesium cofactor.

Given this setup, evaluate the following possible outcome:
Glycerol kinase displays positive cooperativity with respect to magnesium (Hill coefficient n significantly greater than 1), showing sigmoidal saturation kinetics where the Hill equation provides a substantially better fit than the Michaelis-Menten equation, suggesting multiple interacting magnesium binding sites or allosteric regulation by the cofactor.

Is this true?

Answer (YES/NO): YES